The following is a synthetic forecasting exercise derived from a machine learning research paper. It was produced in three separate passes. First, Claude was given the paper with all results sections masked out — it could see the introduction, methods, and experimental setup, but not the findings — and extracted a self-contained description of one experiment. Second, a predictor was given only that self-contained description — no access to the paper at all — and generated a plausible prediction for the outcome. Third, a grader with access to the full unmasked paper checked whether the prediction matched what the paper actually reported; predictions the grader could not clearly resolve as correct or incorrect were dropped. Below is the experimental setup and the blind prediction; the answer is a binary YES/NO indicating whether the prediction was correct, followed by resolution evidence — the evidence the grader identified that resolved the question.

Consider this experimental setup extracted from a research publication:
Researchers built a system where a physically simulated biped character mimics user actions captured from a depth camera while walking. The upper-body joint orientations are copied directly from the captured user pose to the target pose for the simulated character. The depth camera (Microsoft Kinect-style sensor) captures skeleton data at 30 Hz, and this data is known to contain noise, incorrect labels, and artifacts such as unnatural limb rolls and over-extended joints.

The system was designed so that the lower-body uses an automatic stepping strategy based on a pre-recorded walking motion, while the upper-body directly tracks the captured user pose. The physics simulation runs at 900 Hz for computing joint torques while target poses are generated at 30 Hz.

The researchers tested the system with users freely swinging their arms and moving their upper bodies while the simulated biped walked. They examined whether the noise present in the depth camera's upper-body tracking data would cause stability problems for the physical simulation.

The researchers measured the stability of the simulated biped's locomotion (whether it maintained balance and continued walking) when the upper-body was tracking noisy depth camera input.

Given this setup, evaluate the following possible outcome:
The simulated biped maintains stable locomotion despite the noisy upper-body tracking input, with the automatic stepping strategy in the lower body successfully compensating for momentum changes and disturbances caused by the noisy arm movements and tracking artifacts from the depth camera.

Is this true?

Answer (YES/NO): YES